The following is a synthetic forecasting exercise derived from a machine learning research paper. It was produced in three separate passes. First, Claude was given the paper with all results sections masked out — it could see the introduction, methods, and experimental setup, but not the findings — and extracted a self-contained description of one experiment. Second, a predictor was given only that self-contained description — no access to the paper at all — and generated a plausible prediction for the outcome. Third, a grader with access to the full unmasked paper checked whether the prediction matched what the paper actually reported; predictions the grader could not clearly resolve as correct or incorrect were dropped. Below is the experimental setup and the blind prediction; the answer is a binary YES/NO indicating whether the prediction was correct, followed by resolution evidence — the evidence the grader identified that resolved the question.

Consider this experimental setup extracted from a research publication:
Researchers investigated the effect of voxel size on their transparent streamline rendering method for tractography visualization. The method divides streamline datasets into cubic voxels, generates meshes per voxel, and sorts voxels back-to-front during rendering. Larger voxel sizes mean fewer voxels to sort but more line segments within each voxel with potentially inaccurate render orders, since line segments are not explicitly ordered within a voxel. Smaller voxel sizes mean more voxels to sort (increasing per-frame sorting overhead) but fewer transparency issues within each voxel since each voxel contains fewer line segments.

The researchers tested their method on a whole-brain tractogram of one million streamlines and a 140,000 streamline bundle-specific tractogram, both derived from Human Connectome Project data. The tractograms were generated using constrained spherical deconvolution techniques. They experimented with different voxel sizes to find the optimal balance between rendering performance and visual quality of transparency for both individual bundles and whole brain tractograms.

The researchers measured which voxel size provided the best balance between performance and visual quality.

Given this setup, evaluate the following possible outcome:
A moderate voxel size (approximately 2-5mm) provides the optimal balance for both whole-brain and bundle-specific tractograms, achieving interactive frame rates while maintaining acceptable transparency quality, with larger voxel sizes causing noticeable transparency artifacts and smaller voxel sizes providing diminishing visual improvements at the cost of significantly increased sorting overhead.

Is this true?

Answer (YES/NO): NO